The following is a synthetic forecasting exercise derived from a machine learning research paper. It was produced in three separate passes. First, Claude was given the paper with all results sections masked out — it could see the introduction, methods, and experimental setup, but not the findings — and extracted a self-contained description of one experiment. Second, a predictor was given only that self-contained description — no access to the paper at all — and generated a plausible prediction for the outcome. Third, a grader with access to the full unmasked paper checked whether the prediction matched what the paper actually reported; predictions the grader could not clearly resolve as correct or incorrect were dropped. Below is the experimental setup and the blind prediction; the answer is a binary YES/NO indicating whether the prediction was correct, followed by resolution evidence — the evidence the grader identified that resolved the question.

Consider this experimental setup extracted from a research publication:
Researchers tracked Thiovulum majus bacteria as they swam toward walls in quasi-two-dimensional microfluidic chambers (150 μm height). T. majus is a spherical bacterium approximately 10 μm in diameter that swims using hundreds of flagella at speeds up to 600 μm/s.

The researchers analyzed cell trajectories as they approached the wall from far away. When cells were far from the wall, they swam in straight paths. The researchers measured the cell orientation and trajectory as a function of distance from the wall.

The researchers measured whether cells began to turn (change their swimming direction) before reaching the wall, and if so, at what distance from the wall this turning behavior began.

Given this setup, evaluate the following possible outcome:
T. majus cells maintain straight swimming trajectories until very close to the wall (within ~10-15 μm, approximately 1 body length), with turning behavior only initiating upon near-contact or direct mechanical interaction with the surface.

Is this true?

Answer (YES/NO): NO